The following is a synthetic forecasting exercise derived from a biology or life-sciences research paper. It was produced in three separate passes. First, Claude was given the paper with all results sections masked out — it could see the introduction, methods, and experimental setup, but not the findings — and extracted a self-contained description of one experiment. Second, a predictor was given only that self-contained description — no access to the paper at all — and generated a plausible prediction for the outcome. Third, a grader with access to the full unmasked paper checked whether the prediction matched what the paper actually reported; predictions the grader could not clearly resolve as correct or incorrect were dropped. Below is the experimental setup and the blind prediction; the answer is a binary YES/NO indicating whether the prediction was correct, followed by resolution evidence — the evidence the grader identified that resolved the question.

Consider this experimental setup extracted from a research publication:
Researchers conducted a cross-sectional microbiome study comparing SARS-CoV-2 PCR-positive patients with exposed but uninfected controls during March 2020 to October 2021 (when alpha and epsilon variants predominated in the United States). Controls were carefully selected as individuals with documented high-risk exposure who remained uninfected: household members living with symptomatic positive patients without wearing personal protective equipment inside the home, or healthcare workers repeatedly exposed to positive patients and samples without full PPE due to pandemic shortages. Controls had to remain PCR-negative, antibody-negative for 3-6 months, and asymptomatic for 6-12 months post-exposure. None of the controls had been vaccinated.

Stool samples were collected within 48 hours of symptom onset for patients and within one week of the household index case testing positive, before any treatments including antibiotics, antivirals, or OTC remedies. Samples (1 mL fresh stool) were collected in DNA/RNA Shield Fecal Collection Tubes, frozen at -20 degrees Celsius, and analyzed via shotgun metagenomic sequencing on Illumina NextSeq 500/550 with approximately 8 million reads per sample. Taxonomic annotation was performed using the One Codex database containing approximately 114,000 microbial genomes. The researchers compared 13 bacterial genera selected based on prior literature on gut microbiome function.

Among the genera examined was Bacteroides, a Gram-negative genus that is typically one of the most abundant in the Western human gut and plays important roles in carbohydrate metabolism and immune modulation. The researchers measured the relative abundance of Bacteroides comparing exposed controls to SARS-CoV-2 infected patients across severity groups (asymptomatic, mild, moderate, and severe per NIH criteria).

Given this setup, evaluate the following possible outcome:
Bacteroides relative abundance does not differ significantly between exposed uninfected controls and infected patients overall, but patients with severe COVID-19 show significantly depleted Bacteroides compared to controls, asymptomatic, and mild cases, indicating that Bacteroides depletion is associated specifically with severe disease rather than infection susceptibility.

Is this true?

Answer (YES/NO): NO